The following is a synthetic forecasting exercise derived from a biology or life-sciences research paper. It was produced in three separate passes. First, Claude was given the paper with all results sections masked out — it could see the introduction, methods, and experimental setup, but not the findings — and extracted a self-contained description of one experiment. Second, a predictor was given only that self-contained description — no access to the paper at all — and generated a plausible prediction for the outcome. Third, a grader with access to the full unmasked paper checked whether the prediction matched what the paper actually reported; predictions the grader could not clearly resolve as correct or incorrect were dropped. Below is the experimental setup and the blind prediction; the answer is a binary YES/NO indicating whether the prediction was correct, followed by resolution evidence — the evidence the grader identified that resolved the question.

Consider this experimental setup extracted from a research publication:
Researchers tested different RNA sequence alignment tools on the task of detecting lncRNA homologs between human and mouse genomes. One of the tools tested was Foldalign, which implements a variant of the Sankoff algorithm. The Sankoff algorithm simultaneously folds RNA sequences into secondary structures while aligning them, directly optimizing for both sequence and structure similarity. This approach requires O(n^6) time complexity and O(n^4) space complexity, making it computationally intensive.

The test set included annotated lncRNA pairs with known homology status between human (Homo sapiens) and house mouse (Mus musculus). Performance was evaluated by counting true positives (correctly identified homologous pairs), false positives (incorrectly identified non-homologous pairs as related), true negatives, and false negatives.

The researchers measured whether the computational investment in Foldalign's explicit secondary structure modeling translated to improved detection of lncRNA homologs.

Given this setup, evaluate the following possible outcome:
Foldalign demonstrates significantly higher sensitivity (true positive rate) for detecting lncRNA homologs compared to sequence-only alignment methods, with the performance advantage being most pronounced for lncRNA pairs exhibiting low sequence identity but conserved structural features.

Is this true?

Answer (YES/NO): NO